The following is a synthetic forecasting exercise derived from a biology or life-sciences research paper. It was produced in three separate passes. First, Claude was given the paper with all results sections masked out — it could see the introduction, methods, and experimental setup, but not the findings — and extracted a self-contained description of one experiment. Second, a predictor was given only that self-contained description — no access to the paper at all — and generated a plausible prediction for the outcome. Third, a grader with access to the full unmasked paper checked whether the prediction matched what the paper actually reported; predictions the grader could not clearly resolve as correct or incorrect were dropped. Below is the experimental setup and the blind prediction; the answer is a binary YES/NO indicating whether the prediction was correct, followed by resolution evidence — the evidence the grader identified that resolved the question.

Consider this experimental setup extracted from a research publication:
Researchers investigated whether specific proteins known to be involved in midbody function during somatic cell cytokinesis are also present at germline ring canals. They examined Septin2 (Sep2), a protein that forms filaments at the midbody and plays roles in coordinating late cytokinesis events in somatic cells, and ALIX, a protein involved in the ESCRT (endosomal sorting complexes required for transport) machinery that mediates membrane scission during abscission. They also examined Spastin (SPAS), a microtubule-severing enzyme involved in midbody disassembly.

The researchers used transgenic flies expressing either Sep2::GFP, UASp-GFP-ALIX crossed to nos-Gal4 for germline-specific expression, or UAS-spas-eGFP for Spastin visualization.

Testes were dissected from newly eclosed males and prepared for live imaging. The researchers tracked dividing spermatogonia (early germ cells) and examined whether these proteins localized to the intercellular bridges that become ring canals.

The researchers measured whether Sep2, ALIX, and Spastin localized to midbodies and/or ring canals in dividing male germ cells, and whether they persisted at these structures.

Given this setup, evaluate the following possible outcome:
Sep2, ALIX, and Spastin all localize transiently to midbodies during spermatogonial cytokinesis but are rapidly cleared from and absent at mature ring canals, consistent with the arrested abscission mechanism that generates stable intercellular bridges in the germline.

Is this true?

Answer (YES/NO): NO